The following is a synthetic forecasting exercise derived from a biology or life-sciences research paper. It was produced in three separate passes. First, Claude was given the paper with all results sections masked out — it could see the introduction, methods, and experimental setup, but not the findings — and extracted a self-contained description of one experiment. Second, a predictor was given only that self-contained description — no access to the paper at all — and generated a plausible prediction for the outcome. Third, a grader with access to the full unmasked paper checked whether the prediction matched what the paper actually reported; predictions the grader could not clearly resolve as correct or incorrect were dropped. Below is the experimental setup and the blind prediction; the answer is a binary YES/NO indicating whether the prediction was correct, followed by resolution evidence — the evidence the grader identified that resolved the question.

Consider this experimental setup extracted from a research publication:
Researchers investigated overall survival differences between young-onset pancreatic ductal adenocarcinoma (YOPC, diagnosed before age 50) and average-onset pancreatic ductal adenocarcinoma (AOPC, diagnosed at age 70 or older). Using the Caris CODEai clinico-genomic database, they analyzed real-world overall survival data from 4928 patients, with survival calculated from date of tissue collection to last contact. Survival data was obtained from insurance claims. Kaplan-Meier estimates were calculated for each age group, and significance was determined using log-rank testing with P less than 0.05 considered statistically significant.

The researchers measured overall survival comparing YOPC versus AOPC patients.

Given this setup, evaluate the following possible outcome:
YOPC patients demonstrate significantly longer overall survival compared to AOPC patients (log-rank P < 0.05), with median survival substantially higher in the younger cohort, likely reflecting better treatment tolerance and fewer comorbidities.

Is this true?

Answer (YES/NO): YES